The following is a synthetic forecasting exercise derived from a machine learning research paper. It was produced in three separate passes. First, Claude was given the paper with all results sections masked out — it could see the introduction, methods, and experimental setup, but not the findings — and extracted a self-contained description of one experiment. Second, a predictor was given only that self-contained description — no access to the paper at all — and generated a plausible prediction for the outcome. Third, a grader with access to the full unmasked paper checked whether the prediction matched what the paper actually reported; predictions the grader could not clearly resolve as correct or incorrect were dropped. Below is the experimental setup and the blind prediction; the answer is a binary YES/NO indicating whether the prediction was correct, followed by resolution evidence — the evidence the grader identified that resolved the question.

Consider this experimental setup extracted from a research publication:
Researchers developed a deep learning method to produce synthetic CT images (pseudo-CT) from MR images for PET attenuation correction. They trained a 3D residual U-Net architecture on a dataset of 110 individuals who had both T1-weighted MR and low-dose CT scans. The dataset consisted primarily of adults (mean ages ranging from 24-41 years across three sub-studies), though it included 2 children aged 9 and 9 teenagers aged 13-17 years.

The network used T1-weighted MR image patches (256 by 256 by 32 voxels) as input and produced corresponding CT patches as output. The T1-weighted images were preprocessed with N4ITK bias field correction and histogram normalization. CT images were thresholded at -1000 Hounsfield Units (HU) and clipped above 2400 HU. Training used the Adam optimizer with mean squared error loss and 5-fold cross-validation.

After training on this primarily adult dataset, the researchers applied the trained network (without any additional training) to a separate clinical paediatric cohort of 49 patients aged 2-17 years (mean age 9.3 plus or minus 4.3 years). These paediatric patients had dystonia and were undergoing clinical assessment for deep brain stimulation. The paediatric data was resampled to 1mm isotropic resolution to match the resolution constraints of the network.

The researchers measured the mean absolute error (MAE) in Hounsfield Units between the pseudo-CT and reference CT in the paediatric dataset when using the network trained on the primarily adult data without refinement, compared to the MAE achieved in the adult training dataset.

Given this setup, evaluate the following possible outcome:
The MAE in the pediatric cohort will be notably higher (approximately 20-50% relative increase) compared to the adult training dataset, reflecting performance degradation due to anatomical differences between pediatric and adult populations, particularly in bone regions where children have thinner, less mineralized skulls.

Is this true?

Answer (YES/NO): NO